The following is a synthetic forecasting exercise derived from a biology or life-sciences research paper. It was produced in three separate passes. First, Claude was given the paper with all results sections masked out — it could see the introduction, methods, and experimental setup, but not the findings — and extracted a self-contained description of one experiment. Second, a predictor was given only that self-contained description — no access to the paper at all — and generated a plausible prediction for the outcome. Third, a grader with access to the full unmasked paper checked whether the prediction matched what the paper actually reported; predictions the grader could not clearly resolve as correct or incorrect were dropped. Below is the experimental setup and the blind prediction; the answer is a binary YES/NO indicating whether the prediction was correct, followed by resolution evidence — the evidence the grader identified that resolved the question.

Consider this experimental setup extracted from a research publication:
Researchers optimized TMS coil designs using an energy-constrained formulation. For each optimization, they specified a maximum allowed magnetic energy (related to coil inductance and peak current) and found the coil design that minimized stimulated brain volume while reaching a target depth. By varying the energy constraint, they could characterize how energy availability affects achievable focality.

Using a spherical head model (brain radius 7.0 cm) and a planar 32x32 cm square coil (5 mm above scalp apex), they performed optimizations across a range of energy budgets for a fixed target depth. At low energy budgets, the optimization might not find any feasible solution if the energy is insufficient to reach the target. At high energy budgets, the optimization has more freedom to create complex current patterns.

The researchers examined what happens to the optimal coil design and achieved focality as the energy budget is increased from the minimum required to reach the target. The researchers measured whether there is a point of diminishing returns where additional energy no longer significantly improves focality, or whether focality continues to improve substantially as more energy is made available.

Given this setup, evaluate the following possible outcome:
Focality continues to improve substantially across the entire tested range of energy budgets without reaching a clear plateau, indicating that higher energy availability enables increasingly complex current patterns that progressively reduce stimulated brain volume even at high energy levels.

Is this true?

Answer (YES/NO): NO